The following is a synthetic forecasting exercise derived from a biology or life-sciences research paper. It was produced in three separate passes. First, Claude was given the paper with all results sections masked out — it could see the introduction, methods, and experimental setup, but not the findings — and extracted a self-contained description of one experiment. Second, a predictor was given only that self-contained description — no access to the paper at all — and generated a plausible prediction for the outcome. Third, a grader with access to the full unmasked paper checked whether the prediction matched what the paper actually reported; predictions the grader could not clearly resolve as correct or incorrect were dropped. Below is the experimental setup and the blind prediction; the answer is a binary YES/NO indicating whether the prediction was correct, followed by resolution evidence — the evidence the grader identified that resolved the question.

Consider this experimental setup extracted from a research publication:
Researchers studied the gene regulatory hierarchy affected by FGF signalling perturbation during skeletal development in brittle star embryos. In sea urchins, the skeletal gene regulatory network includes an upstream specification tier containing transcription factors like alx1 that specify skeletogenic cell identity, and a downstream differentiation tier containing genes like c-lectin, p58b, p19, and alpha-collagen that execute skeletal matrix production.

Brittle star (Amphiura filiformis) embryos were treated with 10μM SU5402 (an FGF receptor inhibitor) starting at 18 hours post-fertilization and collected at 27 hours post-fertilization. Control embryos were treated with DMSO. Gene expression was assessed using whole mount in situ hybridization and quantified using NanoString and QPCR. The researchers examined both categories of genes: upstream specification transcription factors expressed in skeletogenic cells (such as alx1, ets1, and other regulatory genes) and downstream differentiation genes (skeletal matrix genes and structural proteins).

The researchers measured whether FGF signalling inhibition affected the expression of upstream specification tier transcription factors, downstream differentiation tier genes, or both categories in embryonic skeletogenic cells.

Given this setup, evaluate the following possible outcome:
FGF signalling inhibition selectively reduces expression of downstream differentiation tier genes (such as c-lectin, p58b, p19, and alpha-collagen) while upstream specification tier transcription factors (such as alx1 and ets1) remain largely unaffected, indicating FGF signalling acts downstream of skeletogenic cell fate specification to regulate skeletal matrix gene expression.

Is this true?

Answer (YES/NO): NO